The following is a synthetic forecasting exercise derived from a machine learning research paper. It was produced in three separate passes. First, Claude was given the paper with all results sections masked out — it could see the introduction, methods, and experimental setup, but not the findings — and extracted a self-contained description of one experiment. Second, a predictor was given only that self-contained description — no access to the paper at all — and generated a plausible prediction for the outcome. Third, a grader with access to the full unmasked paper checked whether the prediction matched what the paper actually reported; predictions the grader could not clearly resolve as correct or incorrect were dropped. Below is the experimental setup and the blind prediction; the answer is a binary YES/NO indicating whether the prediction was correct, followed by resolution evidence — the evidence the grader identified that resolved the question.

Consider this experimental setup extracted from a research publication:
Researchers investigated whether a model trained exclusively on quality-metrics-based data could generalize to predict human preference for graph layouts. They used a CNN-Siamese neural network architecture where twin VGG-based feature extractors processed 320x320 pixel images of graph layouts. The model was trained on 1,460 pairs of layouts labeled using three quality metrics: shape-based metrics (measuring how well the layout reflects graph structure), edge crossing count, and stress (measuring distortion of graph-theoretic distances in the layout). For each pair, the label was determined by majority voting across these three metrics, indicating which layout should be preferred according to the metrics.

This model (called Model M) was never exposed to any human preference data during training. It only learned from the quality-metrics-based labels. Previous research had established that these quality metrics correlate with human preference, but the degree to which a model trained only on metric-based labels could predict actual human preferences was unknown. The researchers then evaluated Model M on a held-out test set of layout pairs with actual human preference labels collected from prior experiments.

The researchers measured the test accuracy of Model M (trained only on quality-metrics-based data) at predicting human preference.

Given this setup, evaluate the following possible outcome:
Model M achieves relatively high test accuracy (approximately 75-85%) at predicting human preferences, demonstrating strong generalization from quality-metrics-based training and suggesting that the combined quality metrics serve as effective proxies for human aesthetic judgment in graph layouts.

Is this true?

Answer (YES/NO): NO